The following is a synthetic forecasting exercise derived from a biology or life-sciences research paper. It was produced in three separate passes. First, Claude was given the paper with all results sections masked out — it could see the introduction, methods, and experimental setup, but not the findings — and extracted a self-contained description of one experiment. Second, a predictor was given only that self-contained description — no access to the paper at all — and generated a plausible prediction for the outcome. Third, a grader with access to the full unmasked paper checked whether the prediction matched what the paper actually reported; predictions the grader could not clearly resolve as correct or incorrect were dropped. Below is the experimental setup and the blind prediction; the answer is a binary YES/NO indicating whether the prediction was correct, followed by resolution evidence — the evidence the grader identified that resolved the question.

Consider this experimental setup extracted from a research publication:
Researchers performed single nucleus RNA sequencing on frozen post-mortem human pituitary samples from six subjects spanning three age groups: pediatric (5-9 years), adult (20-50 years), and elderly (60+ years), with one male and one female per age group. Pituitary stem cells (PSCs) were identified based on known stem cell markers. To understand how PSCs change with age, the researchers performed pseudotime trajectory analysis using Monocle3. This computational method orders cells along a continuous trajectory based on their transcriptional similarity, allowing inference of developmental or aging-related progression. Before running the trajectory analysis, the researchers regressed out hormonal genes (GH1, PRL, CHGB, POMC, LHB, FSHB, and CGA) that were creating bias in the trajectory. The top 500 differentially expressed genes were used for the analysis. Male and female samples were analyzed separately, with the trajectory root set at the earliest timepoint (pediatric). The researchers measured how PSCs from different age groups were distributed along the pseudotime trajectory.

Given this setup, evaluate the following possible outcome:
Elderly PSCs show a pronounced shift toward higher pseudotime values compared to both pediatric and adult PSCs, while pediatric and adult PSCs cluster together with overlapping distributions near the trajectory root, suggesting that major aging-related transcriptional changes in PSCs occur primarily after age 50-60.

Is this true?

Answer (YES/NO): NO